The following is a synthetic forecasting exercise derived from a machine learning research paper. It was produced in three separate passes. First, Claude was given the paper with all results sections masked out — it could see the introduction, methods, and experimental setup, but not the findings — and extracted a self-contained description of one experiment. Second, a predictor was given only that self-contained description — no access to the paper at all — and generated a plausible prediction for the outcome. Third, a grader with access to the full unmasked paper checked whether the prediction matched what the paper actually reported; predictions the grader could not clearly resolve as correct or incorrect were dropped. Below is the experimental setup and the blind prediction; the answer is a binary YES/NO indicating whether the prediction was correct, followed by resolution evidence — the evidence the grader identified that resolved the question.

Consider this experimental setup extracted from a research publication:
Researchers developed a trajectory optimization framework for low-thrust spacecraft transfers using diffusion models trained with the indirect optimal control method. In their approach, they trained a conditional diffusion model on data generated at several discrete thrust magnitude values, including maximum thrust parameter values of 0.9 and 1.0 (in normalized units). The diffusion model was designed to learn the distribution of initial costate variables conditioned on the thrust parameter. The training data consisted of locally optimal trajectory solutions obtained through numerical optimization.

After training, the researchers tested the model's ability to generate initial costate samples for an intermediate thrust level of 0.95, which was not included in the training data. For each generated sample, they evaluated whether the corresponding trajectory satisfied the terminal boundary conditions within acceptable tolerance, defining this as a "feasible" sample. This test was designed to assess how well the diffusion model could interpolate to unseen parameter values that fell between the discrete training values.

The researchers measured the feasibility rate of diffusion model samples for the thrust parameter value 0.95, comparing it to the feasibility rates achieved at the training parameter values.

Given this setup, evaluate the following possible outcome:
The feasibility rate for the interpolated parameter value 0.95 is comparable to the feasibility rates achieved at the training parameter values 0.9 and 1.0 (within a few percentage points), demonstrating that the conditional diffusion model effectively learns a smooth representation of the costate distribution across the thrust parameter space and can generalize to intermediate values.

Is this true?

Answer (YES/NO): NO